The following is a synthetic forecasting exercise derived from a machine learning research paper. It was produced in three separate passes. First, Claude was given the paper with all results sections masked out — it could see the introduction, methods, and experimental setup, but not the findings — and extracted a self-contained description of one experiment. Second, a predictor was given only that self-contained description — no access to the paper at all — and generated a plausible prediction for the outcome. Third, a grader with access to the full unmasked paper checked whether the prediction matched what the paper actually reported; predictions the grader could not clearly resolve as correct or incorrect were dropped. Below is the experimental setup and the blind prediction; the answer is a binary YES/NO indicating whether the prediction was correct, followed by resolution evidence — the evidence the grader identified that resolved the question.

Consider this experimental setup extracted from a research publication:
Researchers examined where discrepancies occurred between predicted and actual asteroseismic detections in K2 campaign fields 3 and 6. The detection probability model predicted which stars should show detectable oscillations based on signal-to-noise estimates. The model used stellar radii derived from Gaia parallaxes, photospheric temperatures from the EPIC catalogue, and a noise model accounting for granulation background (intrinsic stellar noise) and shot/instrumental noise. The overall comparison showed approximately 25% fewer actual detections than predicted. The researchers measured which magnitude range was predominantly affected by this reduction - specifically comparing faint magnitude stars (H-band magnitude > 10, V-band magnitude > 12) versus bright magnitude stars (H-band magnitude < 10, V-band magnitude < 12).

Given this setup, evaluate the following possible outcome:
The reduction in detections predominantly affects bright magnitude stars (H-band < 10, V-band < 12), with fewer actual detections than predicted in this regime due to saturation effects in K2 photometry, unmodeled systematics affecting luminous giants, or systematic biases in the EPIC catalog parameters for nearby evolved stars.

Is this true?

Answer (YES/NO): NO